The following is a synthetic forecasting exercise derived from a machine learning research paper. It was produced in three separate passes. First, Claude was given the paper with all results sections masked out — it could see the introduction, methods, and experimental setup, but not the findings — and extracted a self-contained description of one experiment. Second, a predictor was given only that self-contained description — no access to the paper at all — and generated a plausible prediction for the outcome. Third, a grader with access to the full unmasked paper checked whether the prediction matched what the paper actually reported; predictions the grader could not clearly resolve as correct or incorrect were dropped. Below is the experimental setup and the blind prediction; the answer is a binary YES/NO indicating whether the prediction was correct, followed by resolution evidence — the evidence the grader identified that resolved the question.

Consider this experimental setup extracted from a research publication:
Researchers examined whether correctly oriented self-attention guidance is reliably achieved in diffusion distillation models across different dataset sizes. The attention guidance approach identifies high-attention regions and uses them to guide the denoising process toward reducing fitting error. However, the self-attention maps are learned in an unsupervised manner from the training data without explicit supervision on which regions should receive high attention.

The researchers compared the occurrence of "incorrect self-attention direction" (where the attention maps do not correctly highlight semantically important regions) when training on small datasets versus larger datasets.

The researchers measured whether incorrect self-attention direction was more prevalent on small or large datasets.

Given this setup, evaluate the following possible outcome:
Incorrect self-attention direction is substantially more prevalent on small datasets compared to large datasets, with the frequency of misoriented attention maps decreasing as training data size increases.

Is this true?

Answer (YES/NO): YES